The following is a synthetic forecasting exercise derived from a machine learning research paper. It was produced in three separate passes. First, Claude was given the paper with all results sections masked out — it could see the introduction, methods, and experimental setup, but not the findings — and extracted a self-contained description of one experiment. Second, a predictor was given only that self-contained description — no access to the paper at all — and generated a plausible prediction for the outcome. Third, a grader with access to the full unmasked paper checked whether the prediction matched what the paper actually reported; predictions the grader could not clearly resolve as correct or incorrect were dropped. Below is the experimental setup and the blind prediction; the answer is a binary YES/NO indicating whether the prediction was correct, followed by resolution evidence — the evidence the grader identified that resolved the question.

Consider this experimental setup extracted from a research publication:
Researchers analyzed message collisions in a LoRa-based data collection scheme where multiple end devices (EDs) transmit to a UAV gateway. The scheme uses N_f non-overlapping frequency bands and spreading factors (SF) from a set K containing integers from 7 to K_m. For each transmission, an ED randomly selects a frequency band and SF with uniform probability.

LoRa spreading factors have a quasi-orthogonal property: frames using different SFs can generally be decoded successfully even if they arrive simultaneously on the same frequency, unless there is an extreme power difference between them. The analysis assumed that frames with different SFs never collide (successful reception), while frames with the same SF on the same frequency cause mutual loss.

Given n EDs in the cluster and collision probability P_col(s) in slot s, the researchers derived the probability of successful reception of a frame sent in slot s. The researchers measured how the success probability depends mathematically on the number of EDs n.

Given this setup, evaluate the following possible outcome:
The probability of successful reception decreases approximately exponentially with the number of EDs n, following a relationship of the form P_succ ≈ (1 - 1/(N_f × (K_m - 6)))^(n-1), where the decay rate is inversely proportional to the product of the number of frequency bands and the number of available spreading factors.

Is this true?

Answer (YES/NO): NO